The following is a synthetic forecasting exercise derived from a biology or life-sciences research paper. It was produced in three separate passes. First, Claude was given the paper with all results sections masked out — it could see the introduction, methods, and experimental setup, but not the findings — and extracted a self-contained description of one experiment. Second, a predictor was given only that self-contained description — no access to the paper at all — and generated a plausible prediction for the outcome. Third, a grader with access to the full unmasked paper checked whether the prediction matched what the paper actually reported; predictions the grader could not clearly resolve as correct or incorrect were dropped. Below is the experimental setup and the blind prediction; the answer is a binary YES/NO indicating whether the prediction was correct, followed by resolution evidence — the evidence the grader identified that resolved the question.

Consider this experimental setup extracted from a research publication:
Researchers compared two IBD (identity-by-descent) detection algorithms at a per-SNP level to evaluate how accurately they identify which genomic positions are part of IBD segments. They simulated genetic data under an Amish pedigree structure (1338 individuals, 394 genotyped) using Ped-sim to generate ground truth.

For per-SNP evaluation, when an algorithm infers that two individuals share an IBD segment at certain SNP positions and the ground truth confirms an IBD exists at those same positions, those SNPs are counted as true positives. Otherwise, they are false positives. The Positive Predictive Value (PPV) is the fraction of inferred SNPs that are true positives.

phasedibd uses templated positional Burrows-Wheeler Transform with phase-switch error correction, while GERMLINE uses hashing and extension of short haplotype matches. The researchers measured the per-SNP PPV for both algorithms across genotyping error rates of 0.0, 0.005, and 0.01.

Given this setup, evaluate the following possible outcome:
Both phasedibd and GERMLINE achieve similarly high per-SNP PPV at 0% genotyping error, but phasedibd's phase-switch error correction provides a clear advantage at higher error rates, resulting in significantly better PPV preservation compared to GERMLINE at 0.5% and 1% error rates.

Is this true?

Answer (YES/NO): NO